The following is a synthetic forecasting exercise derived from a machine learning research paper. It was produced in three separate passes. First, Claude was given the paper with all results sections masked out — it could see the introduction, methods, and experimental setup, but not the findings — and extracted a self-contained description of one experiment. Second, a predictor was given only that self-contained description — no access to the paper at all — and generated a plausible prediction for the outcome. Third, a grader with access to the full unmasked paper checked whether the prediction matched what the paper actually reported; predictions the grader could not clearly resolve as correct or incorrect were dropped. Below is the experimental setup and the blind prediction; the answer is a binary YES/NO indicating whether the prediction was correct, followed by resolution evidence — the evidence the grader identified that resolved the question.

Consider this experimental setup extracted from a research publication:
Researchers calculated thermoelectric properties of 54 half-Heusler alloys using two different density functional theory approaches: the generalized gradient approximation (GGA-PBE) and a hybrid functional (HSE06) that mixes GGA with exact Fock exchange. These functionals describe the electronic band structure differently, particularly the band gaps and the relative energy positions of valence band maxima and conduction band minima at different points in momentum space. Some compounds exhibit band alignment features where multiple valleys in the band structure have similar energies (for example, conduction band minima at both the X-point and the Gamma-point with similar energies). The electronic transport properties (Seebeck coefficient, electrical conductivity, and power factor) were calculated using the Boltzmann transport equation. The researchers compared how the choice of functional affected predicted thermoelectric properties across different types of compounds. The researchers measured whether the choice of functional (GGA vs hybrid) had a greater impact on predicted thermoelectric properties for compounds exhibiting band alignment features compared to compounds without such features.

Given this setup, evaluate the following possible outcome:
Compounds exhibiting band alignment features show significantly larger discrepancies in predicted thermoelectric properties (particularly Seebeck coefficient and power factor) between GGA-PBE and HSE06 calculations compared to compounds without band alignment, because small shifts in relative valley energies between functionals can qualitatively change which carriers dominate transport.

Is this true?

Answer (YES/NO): YES